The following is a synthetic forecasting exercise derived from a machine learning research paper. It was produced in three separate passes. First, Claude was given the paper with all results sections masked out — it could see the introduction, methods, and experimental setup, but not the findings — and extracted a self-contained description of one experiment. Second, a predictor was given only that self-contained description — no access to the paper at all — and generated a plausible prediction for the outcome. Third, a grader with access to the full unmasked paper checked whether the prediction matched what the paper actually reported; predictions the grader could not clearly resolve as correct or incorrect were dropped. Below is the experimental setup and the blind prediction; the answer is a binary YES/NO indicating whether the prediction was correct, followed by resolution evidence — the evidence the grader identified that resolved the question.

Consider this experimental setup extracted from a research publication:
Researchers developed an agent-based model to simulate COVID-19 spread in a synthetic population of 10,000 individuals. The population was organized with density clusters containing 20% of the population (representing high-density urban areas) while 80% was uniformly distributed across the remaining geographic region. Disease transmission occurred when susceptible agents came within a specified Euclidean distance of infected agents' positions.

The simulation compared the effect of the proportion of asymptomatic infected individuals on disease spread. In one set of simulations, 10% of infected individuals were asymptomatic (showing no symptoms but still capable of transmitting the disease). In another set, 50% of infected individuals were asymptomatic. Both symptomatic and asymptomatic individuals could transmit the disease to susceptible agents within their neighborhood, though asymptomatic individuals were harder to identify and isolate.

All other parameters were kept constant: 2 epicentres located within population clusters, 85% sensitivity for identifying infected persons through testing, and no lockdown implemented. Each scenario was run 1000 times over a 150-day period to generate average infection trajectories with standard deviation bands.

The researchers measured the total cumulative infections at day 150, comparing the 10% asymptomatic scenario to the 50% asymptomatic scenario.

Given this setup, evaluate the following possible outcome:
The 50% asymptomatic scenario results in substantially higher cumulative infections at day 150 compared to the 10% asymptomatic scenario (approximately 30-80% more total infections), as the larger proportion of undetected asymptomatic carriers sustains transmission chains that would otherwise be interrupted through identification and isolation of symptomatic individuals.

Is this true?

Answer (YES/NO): NO